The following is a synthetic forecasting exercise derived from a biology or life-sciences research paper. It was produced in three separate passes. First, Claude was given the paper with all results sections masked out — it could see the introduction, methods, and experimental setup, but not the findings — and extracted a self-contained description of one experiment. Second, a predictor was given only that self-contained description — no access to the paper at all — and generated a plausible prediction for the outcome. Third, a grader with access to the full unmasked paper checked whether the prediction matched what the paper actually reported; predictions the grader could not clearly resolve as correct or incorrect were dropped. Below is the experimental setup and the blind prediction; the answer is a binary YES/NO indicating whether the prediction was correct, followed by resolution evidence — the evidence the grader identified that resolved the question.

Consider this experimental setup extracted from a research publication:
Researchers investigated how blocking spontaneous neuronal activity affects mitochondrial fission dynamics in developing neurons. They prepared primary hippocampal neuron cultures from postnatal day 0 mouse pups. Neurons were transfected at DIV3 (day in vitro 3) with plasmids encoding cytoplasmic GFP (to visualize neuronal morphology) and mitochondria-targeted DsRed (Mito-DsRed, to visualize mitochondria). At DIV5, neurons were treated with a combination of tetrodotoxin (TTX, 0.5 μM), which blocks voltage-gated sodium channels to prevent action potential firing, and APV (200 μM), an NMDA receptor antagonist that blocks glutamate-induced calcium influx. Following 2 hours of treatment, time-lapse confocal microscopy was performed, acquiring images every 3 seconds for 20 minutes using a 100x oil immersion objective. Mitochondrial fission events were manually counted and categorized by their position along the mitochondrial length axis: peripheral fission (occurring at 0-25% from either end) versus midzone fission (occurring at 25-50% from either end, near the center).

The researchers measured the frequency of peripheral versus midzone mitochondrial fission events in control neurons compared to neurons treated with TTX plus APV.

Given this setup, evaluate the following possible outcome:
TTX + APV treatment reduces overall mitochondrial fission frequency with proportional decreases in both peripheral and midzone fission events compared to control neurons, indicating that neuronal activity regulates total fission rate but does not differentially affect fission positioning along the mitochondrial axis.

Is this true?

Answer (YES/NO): NO